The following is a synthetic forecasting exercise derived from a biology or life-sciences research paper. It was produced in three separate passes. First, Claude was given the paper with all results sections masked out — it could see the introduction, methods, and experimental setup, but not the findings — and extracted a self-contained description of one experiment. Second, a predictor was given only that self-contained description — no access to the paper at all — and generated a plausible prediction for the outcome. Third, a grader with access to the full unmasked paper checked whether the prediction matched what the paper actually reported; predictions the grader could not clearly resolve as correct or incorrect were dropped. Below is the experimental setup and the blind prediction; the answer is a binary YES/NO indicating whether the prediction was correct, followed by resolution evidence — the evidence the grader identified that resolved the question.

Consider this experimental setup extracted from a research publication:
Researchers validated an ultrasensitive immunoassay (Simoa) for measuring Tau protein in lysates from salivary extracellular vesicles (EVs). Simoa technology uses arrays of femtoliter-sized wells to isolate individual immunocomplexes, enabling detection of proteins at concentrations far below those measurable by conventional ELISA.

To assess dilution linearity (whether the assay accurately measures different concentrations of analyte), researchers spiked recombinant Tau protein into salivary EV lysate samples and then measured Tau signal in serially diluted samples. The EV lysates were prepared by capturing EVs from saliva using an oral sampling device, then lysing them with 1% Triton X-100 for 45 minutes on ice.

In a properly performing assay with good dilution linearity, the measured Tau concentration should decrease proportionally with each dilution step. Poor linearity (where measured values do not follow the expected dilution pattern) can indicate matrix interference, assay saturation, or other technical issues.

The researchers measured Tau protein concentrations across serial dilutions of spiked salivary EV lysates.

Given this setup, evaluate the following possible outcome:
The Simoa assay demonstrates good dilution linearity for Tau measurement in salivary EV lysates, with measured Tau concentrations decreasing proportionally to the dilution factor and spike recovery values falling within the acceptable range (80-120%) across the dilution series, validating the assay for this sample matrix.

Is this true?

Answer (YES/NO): NO